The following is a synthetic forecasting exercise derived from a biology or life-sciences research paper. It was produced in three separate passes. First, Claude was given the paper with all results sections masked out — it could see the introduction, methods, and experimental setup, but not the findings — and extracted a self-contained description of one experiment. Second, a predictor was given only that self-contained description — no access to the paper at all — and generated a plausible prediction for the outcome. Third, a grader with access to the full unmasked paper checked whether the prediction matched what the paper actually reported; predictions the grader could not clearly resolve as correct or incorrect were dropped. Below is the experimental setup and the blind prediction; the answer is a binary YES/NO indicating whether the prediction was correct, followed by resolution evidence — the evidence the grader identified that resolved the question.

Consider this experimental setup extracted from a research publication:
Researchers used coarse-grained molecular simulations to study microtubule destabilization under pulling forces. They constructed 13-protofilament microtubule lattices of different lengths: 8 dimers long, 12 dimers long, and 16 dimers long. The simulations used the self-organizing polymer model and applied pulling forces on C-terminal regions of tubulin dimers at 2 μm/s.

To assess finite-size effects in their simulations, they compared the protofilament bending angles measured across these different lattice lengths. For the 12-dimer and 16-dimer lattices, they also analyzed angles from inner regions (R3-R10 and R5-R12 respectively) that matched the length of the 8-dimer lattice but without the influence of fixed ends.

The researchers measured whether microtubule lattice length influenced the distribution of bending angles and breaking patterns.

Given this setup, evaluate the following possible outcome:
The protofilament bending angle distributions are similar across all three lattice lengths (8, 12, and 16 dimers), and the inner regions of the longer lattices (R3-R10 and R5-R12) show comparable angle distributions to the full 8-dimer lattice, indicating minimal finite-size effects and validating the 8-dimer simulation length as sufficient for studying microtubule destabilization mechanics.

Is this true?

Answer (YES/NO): NO